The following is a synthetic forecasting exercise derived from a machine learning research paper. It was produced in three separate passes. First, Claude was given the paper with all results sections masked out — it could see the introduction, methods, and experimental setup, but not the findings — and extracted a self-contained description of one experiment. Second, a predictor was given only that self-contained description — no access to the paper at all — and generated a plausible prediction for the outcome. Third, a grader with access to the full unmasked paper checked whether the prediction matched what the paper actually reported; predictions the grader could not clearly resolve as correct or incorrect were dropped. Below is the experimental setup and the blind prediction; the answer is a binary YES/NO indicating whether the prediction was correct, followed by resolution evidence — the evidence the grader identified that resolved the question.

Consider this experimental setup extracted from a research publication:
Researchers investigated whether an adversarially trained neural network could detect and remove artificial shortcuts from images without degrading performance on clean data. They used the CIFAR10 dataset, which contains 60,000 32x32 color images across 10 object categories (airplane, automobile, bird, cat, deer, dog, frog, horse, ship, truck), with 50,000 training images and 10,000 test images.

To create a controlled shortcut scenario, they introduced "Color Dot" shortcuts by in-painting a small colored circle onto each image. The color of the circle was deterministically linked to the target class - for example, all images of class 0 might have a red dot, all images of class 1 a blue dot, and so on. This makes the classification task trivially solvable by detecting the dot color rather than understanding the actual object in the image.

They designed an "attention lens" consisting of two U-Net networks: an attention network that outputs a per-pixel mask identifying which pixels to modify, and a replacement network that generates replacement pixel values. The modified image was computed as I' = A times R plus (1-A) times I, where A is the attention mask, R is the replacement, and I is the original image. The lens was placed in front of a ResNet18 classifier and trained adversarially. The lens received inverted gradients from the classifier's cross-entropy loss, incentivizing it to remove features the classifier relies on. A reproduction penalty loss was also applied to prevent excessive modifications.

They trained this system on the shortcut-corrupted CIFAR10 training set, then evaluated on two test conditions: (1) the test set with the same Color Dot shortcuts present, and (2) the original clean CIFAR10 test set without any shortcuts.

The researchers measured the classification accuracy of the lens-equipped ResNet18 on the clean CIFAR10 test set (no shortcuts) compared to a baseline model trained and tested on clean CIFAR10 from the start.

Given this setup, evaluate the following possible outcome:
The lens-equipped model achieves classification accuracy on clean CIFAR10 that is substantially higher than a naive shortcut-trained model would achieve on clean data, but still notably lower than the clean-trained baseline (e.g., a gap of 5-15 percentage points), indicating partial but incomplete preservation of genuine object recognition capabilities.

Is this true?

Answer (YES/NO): NO